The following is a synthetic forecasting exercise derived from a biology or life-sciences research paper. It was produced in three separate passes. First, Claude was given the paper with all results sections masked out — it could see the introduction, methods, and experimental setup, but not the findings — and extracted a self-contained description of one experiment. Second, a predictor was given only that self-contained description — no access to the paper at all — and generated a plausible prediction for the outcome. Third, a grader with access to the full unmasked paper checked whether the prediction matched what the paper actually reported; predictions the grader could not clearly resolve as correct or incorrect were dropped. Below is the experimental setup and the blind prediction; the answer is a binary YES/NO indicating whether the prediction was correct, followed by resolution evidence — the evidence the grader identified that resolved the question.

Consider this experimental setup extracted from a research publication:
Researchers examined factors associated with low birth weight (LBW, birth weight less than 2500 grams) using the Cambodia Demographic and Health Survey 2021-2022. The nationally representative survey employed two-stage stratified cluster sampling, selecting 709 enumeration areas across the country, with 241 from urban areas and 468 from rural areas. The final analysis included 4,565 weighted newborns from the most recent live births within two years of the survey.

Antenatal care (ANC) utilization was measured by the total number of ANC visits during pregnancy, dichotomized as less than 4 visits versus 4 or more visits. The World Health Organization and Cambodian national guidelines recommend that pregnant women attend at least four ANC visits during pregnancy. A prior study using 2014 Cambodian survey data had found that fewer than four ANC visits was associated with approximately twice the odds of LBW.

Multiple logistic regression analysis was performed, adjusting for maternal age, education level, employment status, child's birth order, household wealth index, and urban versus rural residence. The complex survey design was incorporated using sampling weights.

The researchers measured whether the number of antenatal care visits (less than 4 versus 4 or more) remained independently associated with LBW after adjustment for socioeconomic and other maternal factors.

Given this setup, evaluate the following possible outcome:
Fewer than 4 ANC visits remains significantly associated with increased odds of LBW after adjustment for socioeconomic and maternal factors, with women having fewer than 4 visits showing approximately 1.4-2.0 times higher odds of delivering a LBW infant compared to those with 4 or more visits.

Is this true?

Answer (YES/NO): YES